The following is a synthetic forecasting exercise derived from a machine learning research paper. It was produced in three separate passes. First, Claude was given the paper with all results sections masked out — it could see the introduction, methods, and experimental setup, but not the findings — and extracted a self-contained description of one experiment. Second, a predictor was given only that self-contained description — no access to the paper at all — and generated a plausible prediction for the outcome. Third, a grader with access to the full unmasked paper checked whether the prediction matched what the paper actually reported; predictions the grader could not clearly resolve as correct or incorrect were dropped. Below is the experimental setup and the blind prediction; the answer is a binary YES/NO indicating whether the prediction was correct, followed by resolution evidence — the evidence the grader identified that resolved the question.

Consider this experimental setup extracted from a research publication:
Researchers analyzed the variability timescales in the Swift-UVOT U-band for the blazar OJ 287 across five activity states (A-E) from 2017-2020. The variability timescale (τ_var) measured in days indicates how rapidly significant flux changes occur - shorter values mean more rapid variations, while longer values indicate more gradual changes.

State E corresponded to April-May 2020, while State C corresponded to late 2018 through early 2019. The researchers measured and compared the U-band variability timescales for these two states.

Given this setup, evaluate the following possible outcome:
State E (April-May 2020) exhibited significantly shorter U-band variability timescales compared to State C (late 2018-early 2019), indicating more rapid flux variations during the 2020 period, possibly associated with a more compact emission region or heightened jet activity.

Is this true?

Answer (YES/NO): YES